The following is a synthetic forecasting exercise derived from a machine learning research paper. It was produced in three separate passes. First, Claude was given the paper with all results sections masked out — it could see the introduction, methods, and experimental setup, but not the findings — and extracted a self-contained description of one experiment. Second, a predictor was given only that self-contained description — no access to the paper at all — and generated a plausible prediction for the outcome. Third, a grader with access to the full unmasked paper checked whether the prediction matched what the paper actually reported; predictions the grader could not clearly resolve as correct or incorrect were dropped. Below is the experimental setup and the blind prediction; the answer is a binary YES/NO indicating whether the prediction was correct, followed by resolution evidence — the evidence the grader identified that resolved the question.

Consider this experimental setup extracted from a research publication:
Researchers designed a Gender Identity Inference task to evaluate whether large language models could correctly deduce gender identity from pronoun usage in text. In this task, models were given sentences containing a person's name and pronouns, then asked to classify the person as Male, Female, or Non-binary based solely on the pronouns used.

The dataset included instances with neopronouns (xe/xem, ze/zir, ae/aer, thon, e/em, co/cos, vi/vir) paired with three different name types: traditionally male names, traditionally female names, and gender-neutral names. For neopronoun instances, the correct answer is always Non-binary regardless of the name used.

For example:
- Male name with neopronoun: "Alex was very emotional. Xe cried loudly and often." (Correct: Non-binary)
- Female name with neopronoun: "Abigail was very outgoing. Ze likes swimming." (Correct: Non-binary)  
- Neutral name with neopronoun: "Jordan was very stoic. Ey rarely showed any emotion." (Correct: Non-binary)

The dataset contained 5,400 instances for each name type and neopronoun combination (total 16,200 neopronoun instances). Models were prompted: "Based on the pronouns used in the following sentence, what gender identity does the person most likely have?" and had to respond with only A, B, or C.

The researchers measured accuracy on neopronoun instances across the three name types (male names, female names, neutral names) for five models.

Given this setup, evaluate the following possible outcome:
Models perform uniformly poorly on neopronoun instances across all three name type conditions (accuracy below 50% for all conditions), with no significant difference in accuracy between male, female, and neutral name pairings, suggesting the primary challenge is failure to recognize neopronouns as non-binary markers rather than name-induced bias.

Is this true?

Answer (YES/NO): NO